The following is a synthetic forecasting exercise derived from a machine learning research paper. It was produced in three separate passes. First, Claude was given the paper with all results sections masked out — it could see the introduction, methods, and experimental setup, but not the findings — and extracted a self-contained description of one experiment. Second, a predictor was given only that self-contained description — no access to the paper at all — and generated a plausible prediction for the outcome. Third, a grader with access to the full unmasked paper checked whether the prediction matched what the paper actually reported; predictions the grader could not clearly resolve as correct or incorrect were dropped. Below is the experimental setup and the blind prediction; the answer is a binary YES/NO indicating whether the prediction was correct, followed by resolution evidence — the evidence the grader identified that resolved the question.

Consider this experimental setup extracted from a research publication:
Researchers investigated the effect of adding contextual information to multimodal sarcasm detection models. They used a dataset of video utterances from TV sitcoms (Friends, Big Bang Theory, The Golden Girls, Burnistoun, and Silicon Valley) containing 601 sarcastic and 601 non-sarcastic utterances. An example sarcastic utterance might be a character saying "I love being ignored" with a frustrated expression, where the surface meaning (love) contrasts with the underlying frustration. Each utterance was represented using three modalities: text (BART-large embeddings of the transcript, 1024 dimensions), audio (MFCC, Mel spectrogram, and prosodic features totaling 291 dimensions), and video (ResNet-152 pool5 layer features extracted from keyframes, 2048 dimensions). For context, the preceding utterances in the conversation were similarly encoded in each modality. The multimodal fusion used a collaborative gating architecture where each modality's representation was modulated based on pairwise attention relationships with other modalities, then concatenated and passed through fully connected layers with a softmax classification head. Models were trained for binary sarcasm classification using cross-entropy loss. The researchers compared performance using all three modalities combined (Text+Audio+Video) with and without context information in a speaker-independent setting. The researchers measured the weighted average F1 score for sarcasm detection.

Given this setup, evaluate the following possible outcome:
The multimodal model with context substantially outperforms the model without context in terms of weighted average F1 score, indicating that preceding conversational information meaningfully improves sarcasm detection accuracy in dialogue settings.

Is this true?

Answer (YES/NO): NO